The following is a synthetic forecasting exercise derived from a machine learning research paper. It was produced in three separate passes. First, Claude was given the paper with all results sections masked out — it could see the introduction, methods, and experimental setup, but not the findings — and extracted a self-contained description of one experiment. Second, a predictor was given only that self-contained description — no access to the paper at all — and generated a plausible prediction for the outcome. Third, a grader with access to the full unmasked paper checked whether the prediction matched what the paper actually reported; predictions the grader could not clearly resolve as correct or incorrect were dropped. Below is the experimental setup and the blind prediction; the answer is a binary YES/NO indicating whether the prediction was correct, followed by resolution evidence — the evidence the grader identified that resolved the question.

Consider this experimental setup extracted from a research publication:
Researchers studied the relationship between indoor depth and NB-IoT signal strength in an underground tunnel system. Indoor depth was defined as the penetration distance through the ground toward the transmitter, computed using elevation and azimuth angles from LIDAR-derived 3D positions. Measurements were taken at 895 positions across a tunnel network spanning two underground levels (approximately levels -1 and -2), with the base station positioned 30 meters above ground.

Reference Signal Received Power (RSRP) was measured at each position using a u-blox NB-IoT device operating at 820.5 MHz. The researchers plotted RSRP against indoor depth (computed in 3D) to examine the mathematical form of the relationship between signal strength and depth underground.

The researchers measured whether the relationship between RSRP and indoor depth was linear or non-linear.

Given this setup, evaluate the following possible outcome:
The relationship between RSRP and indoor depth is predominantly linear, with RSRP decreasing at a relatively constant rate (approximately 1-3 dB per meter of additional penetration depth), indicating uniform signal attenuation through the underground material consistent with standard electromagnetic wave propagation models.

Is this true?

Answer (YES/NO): NO